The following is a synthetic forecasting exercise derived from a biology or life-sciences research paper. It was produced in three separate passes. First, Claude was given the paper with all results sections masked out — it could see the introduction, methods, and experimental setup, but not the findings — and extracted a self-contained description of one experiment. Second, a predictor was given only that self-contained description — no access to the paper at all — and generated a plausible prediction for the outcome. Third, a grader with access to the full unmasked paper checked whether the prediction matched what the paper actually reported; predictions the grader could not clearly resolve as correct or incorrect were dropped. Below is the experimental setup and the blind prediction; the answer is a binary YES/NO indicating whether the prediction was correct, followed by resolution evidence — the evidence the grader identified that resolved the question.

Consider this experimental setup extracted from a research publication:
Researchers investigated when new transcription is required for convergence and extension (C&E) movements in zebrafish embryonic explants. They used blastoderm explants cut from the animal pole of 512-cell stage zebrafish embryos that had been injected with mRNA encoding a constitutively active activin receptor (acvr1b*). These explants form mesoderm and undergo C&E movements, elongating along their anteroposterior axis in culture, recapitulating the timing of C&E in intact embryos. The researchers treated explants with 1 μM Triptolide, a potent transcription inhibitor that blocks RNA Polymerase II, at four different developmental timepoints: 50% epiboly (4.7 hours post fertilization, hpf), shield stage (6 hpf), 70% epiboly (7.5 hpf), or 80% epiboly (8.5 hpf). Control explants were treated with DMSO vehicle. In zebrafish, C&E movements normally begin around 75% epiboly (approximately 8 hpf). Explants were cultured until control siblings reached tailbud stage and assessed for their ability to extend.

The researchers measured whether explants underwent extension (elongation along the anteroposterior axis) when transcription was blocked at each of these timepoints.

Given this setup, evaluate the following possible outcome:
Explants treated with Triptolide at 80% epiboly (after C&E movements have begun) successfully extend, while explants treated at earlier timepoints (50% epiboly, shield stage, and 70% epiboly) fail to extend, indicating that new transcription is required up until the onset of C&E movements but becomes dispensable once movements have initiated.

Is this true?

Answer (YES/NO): NO